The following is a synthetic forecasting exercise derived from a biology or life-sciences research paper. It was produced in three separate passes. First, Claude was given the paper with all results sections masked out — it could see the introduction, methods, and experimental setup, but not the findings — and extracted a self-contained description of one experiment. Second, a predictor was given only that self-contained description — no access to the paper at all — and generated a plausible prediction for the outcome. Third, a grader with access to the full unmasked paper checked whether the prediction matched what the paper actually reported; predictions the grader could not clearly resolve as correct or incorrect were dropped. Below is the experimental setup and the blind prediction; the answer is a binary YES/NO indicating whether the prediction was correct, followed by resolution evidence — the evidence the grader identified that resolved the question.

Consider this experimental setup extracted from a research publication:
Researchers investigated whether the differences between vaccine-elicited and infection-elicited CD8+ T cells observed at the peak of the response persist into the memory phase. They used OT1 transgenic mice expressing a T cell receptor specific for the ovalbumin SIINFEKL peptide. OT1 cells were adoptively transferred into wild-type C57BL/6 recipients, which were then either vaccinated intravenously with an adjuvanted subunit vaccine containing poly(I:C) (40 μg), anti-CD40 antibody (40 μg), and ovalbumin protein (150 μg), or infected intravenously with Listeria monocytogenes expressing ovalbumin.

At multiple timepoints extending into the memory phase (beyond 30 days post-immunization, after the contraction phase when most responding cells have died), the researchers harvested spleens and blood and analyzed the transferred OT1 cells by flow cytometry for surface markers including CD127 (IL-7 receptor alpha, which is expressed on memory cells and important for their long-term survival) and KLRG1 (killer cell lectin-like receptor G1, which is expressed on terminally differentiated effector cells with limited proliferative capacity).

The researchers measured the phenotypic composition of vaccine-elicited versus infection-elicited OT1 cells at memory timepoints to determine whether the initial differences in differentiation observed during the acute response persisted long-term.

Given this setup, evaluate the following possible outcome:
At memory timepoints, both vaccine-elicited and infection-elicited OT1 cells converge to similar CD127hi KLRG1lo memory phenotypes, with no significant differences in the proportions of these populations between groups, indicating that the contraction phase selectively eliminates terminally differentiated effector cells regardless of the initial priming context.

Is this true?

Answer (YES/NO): YES